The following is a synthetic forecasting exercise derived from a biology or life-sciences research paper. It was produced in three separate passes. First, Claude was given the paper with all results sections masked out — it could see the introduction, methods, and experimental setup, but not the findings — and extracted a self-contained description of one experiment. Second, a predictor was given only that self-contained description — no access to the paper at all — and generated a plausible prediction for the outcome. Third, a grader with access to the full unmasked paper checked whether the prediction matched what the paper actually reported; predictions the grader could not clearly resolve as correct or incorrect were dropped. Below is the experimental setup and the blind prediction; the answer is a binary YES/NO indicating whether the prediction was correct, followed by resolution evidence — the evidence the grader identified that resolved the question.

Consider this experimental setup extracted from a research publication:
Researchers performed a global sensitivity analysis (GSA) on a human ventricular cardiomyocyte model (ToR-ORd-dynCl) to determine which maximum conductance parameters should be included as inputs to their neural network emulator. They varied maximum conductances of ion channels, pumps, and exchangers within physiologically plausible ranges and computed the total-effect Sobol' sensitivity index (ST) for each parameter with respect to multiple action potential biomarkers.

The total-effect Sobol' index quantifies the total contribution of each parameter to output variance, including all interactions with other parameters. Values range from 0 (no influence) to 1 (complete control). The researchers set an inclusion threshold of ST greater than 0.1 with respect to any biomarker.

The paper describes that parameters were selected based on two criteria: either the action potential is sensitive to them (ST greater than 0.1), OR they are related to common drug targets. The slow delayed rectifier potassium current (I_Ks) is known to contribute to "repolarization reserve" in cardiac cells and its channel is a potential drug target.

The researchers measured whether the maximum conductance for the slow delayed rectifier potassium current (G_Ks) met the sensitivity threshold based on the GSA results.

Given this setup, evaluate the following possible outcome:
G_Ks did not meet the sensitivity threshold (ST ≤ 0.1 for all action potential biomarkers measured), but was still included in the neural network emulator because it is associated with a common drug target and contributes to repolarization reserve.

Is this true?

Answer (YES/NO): YES